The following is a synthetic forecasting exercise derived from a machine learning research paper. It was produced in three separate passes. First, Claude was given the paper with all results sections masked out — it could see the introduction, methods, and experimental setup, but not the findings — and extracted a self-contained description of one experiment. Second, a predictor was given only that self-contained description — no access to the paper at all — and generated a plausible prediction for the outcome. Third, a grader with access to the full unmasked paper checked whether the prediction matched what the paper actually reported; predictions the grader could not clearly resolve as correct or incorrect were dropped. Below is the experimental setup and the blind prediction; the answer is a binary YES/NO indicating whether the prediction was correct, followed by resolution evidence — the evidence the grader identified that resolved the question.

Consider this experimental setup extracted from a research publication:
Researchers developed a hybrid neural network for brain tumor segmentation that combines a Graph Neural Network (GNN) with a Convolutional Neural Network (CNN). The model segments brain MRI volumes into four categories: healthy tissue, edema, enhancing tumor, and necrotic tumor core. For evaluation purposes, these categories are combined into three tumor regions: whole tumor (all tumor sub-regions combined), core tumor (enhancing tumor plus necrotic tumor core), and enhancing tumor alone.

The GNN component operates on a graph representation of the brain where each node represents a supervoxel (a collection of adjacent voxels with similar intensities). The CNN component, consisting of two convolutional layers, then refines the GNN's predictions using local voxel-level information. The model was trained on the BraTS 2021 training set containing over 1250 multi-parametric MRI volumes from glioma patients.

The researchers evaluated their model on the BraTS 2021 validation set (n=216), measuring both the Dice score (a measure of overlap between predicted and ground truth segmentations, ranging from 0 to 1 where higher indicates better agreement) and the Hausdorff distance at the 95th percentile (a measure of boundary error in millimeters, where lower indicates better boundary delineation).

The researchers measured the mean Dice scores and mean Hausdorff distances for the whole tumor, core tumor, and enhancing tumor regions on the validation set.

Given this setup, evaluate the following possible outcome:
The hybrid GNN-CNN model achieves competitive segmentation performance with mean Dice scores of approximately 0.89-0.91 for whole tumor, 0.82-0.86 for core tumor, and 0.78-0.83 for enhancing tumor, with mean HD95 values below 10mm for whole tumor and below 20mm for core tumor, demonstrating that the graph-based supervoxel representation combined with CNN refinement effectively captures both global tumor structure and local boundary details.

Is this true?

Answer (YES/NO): NO